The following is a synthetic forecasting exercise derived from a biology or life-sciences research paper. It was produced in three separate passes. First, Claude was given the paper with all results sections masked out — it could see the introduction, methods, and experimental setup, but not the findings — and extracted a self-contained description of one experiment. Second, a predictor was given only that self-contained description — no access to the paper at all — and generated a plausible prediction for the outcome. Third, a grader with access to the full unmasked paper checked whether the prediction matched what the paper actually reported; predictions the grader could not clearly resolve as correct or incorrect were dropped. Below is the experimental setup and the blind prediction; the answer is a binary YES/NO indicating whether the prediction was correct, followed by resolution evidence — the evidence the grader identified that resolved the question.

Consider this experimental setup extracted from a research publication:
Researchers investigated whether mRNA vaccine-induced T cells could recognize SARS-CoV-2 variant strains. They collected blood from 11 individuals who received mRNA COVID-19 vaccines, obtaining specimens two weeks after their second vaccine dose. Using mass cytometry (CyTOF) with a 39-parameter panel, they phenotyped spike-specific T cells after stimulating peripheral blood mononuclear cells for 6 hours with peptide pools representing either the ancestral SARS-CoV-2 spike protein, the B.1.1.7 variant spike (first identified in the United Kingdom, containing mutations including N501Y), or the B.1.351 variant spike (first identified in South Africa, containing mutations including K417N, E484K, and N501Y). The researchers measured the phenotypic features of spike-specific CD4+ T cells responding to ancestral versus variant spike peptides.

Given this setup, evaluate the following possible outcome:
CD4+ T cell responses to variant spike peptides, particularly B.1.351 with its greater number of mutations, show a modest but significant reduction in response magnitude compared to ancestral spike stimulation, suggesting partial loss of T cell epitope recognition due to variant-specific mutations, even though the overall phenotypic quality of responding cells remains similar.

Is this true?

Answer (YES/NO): NO